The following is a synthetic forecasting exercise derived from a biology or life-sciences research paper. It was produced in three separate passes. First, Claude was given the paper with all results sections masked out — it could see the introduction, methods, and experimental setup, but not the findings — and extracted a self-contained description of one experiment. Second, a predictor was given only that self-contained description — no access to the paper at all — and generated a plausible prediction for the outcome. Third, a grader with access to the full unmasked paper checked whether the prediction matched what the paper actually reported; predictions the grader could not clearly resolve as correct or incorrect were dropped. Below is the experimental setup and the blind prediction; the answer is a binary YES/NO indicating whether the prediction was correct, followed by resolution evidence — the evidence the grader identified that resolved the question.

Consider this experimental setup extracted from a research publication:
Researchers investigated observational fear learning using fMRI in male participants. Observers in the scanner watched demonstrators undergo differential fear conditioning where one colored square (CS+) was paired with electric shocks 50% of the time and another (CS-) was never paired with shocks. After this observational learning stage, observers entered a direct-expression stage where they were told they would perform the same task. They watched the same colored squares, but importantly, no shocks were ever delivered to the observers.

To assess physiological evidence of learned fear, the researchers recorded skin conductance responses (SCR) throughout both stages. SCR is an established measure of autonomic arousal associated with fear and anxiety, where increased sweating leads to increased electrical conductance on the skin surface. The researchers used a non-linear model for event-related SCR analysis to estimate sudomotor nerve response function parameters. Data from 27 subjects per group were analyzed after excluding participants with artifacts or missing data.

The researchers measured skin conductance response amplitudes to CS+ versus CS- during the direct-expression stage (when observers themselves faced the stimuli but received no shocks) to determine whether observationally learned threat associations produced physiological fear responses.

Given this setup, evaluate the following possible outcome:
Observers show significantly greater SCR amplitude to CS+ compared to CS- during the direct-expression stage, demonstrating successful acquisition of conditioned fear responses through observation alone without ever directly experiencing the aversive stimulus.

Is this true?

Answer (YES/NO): YES